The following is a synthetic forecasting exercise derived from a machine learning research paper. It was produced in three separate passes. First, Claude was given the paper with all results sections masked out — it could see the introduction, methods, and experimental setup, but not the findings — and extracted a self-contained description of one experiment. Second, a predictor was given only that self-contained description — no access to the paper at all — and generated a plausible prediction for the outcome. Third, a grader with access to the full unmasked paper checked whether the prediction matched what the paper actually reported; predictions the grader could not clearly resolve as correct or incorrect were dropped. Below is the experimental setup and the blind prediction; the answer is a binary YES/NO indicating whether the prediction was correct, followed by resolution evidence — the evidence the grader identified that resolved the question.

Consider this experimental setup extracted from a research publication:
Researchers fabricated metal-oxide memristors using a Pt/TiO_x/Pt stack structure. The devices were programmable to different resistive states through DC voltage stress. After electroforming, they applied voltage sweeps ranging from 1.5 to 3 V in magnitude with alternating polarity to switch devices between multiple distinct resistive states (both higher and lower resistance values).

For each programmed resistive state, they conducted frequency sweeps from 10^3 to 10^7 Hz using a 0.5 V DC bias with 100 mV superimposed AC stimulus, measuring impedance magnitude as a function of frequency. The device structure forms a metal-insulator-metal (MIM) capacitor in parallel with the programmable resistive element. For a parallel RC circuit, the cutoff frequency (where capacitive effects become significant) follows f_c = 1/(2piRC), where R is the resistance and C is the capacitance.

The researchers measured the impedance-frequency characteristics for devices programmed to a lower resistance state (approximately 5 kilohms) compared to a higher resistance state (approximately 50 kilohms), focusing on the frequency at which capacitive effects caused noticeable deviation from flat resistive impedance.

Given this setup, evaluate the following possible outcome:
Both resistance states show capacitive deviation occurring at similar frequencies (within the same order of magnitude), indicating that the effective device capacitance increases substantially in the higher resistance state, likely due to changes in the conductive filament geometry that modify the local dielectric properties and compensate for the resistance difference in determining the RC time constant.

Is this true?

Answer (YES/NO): NO